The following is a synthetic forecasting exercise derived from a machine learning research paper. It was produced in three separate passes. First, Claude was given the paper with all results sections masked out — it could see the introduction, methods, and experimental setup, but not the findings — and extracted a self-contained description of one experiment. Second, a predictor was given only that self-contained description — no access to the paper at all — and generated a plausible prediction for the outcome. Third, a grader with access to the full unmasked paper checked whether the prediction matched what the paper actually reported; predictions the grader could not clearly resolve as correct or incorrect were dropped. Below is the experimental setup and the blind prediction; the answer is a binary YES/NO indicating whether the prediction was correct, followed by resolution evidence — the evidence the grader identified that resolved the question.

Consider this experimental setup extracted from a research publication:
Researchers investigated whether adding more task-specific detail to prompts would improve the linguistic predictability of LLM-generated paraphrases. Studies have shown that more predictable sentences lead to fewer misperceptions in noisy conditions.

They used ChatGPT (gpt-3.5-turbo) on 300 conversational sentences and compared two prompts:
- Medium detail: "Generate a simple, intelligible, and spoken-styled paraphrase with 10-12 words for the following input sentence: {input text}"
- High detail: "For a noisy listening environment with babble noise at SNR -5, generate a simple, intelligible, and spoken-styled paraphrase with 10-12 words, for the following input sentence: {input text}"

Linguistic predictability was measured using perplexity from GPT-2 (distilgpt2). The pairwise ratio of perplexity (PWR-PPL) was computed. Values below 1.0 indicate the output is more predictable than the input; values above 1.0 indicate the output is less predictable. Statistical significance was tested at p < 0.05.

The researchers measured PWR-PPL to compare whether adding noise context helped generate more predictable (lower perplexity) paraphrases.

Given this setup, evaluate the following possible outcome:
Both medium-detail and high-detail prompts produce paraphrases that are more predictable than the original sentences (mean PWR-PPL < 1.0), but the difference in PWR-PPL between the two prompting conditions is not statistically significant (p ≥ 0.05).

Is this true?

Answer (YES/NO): NO